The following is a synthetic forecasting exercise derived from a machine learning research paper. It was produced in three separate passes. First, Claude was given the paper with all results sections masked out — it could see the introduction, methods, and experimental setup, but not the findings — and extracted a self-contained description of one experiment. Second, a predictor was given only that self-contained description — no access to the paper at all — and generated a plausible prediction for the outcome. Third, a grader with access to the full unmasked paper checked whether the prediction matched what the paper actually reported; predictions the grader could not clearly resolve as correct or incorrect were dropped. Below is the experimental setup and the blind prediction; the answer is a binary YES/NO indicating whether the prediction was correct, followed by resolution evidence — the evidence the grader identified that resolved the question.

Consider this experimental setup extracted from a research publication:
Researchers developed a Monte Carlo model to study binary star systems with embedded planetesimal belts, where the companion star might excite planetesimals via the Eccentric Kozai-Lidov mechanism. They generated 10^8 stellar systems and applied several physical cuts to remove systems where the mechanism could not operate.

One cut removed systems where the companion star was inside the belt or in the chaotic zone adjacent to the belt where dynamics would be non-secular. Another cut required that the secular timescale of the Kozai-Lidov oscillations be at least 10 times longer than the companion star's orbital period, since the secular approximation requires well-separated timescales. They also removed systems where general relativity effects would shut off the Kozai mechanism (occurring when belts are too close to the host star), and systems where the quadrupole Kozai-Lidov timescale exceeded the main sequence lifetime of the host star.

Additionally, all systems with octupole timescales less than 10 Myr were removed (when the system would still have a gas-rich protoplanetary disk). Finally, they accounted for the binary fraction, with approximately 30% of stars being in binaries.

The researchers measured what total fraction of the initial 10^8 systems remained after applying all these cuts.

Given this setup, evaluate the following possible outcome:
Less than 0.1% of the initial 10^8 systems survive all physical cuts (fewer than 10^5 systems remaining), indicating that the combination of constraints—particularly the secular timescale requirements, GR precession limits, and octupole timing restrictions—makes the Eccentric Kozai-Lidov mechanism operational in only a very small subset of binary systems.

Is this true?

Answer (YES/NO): NO